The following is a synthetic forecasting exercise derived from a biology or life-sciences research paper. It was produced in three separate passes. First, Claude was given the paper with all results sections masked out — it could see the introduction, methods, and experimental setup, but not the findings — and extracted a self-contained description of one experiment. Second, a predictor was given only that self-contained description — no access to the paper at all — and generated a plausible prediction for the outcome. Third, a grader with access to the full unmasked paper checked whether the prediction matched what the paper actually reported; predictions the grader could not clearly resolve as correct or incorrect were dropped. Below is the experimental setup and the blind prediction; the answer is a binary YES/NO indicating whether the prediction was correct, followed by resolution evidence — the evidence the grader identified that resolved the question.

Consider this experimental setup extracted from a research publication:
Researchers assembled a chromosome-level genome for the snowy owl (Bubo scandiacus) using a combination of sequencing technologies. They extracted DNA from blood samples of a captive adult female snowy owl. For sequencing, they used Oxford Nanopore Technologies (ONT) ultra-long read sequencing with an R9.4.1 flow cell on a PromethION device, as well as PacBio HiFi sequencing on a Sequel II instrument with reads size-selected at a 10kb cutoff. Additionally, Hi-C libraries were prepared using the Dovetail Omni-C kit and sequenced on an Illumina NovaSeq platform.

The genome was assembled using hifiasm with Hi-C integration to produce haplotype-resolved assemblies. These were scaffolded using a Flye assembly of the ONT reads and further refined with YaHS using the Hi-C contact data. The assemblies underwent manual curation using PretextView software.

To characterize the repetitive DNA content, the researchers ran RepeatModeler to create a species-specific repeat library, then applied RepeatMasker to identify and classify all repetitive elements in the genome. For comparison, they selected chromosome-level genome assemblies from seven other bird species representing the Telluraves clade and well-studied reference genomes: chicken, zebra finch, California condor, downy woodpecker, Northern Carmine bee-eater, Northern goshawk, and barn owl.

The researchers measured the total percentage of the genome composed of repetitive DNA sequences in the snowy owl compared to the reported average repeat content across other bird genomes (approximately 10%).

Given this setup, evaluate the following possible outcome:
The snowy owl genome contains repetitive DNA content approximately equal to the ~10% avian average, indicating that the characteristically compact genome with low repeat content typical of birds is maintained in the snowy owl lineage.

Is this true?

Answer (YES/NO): NO